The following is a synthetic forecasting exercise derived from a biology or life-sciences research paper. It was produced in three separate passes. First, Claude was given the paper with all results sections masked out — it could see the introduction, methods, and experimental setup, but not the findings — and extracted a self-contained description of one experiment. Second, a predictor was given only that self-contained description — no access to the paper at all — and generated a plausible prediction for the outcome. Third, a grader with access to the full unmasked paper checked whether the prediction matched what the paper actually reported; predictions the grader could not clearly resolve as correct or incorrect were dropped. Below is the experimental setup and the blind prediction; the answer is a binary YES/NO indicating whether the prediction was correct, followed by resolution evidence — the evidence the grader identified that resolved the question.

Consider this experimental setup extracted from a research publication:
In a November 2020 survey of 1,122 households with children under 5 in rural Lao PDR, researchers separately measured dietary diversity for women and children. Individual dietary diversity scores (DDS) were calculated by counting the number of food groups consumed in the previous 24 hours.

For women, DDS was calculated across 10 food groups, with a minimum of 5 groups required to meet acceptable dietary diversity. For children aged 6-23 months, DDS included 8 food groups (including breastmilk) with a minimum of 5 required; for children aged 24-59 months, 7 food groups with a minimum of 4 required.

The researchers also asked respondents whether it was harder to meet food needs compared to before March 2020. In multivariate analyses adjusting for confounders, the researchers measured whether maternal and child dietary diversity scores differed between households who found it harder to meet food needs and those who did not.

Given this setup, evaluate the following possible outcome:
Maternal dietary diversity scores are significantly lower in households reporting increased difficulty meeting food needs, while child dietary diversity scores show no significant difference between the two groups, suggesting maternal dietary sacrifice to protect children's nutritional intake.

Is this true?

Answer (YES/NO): NO